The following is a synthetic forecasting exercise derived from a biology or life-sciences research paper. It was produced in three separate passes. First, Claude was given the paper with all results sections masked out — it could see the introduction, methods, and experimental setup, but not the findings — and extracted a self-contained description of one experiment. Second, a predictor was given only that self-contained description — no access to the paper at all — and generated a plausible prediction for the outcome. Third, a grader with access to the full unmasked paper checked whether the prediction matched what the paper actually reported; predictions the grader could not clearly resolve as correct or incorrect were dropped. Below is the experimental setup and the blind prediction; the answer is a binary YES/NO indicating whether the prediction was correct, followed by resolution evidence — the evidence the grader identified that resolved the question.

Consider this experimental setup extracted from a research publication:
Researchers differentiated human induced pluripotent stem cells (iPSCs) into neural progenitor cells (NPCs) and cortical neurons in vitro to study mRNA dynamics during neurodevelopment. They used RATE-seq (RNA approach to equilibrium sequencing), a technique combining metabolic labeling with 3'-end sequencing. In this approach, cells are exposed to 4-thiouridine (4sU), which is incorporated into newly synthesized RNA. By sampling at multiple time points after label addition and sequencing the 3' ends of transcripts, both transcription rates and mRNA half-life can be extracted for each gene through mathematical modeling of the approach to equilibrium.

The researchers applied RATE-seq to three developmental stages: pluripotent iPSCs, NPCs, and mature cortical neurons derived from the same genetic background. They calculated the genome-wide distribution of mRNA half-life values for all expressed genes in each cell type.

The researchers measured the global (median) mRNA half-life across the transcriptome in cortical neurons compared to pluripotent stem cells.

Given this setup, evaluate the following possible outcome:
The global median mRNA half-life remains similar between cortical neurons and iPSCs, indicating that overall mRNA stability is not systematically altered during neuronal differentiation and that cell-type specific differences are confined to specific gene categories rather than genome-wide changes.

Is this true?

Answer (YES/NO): NO